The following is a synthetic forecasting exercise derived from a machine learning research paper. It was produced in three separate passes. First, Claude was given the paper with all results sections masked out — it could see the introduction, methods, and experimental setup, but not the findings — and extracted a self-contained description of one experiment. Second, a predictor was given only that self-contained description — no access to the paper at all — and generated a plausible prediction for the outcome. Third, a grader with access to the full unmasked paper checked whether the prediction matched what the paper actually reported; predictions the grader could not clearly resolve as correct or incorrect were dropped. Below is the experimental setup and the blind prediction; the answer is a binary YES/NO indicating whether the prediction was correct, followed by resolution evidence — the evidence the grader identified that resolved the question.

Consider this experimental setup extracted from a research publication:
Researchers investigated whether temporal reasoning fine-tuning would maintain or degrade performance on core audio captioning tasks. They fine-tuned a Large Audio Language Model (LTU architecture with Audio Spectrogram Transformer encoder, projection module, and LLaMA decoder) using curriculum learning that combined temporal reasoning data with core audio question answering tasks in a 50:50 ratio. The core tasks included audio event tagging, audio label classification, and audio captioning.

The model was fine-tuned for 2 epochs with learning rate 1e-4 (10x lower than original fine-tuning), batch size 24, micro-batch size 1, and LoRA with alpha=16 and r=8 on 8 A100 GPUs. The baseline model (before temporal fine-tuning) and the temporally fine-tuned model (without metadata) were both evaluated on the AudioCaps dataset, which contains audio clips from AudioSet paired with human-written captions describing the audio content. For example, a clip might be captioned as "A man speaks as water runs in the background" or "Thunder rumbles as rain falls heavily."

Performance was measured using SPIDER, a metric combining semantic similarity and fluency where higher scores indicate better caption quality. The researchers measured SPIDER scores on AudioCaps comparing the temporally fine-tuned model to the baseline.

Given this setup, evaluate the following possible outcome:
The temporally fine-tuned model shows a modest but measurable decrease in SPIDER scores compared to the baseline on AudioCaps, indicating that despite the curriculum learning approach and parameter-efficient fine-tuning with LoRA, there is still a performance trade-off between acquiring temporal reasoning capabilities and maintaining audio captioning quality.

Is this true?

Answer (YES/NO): NO